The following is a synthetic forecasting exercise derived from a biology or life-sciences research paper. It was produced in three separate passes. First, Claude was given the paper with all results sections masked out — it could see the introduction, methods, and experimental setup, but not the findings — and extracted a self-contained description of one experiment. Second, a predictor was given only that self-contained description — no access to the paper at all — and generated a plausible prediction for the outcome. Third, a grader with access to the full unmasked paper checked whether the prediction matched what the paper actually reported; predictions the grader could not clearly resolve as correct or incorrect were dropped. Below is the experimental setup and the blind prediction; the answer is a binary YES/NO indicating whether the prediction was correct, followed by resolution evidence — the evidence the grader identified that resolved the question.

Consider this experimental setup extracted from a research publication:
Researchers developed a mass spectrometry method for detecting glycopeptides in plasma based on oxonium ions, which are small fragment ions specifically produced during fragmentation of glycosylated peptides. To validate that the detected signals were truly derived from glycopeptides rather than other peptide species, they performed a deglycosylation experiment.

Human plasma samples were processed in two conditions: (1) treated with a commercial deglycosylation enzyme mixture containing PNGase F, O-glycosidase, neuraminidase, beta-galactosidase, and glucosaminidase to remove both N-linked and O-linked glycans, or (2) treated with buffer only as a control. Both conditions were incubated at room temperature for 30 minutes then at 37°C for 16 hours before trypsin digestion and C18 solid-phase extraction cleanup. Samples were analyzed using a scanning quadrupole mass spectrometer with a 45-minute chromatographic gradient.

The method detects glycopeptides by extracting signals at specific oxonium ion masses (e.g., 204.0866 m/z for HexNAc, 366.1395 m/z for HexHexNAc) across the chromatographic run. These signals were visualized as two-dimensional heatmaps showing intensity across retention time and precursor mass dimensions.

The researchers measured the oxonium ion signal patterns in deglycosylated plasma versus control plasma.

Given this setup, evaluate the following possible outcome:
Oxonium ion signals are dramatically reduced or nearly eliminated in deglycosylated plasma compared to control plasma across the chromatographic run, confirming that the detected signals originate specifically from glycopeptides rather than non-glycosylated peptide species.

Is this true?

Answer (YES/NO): YES